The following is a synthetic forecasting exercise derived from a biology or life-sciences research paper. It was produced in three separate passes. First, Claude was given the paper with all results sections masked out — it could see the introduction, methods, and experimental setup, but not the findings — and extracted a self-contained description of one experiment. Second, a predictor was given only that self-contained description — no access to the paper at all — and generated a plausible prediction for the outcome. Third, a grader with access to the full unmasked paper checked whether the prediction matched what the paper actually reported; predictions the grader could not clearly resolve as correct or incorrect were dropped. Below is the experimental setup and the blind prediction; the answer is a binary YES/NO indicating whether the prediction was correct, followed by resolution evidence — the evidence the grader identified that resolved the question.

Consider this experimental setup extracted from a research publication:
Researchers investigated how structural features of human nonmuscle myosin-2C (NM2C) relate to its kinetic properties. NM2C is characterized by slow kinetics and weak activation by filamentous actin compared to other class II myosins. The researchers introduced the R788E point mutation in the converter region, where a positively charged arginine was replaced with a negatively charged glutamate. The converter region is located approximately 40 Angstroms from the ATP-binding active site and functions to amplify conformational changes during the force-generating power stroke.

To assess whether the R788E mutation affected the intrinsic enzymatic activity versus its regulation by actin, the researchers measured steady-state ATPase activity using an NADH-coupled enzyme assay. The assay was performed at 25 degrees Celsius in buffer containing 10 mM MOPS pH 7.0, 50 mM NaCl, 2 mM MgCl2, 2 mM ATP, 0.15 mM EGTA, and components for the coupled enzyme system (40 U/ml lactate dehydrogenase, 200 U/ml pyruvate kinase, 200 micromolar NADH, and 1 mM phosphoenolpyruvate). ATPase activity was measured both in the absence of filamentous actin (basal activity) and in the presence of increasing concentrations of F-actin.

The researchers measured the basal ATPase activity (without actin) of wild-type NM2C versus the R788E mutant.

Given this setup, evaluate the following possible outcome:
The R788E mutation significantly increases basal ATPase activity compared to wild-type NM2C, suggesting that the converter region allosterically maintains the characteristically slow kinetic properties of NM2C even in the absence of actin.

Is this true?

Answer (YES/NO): NO